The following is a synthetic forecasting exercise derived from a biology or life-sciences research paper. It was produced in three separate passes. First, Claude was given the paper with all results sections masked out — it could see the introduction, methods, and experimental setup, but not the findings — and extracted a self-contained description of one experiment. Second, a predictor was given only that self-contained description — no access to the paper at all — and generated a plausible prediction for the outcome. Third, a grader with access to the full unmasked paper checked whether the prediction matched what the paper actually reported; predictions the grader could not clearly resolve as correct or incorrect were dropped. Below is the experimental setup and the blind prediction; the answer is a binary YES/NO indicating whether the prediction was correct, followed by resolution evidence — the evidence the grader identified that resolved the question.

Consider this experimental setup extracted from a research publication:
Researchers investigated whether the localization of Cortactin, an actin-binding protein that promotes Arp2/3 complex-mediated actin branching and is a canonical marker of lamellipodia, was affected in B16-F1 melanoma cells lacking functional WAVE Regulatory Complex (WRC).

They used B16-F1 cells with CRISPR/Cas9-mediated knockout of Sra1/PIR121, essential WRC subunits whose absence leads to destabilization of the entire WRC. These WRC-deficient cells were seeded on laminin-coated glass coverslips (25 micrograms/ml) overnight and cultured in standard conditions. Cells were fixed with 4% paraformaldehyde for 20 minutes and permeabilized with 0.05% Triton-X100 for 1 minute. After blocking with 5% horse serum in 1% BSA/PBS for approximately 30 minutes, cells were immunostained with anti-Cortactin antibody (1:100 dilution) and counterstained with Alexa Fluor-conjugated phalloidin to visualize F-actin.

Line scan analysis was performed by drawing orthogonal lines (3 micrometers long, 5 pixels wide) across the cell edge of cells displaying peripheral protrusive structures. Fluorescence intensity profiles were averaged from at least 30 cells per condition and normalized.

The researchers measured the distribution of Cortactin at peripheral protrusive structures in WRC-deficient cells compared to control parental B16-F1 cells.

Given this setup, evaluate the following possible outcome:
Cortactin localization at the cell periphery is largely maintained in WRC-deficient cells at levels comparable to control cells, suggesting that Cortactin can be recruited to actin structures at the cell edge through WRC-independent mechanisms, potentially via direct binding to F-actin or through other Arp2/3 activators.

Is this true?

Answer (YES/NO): YES